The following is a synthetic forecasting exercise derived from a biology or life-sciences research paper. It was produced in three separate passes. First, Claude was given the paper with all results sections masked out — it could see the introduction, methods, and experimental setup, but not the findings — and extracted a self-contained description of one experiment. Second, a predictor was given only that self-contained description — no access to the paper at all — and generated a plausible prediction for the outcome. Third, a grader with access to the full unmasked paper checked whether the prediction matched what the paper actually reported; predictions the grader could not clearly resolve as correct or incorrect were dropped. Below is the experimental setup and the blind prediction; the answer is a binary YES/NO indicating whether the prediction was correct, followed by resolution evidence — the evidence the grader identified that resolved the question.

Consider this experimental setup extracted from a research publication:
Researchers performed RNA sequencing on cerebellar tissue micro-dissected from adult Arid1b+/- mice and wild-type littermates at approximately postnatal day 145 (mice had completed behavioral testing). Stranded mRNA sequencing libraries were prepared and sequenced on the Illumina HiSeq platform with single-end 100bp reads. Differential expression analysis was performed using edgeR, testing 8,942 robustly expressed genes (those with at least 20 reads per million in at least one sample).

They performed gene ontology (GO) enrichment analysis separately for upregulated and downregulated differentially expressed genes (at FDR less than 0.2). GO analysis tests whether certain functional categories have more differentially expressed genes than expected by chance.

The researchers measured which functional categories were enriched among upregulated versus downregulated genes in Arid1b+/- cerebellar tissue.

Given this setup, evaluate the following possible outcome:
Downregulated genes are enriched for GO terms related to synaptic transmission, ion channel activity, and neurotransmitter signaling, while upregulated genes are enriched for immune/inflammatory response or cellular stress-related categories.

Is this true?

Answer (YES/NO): NO